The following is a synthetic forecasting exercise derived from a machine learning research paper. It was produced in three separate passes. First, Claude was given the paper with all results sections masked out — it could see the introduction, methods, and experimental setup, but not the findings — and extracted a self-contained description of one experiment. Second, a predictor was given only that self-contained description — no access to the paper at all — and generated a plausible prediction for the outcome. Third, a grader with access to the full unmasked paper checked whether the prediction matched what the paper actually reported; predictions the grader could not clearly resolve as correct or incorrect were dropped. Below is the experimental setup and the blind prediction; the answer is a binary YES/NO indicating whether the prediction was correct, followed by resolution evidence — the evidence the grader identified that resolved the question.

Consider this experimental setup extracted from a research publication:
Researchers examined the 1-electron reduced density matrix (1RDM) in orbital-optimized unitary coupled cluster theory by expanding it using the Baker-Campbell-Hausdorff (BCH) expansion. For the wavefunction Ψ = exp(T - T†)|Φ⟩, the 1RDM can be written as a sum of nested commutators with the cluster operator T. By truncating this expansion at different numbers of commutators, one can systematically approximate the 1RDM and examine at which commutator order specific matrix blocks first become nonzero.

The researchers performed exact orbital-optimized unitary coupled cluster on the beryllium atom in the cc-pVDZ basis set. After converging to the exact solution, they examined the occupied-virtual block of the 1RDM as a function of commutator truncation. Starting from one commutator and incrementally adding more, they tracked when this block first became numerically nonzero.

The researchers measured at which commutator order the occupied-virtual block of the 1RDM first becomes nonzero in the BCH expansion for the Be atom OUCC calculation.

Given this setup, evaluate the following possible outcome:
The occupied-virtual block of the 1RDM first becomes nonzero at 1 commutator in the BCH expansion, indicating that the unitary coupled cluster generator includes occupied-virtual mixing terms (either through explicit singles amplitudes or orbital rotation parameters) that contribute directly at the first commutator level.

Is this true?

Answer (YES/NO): NO